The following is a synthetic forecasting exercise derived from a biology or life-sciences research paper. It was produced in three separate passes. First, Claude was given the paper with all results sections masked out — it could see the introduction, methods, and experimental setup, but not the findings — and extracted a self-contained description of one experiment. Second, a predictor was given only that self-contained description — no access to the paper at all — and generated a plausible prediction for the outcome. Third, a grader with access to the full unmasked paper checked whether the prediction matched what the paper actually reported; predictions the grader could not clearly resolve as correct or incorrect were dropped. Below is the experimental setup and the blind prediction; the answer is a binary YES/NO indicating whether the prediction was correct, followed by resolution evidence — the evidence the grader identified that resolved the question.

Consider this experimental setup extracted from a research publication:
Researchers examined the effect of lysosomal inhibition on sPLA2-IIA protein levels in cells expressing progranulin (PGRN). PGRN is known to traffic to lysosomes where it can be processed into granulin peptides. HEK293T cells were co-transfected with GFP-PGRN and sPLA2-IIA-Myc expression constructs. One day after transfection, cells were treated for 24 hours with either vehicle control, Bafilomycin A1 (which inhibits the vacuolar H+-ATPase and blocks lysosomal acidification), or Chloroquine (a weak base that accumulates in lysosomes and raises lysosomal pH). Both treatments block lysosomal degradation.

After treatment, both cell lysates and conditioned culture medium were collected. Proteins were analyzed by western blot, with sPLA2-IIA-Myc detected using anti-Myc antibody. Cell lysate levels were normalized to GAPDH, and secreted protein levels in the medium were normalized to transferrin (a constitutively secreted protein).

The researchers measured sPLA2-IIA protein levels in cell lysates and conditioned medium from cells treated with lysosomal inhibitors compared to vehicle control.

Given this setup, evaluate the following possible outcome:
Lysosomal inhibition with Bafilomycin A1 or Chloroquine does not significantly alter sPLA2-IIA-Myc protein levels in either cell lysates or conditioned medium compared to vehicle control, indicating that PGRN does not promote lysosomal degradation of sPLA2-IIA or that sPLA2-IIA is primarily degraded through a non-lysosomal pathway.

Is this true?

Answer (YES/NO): YES